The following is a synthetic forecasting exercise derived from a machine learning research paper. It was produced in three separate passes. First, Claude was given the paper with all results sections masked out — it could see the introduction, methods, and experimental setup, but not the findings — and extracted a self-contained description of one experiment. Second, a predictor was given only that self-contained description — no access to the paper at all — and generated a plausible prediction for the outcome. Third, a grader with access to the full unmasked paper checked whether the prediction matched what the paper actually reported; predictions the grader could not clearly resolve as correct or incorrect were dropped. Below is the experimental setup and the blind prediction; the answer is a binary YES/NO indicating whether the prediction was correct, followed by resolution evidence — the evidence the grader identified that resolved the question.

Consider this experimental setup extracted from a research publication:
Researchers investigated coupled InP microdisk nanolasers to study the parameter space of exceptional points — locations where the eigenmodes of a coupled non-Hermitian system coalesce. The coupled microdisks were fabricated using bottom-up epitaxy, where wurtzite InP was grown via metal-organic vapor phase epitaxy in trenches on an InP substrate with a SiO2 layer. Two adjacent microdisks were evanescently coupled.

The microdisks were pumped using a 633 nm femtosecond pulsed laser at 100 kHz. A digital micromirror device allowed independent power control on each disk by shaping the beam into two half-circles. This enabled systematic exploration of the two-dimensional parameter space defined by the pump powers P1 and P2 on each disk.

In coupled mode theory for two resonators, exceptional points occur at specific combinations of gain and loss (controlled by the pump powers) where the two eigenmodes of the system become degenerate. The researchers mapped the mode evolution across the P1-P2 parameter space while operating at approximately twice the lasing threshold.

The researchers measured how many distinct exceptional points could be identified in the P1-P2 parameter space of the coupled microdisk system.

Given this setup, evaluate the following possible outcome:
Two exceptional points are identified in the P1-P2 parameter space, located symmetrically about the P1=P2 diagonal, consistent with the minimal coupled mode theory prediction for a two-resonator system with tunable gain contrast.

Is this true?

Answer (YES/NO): YES